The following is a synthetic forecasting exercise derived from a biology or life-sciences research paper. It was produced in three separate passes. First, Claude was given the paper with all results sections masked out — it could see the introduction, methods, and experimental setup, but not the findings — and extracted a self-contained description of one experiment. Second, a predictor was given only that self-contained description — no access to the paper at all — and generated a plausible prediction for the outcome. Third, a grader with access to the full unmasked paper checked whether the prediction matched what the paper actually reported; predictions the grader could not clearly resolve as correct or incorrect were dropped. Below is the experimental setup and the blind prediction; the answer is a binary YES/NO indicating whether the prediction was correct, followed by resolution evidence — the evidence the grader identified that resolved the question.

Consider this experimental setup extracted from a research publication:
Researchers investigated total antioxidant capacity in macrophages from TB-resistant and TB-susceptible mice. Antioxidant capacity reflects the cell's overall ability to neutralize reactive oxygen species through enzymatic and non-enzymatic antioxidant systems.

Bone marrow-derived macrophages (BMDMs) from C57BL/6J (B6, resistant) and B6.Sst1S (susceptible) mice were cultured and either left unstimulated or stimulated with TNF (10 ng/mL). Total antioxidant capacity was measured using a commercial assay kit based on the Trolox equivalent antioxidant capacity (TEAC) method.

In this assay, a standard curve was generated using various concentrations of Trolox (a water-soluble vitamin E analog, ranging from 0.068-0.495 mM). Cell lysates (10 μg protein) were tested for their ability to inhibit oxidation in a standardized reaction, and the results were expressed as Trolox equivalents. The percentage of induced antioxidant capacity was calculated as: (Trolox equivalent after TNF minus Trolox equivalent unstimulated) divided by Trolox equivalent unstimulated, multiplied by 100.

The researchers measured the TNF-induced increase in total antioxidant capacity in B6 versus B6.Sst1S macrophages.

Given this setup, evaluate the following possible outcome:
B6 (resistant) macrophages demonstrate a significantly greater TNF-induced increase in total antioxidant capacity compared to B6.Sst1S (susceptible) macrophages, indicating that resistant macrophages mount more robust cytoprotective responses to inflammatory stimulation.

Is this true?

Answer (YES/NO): YES